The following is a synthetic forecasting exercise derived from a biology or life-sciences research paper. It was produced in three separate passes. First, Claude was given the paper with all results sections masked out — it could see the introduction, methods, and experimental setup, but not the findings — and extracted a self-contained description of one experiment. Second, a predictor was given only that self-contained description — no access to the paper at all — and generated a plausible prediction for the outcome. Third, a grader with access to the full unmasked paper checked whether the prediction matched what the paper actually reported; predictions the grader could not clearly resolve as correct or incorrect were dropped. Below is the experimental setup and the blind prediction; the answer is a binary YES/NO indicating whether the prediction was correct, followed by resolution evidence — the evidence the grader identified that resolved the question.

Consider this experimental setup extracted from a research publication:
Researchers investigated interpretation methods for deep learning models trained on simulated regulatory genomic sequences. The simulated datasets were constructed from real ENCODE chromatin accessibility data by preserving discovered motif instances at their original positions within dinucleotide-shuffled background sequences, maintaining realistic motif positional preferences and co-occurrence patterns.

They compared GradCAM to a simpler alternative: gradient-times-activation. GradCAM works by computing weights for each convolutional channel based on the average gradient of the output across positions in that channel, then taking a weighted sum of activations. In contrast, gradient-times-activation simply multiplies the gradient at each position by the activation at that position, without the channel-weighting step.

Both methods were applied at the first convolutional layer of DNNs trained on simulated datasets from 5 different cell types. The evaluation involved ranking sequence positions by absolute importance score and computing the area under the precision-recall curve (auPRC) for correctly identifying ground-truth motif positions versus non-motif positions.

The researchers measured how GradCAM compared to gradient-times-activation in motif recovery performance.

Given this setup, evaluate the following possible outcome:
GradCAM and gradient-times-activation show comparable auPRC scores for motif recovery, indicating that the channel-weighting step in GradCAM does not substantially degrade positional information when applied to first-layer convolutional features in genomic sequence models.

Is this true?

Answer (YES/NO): NO